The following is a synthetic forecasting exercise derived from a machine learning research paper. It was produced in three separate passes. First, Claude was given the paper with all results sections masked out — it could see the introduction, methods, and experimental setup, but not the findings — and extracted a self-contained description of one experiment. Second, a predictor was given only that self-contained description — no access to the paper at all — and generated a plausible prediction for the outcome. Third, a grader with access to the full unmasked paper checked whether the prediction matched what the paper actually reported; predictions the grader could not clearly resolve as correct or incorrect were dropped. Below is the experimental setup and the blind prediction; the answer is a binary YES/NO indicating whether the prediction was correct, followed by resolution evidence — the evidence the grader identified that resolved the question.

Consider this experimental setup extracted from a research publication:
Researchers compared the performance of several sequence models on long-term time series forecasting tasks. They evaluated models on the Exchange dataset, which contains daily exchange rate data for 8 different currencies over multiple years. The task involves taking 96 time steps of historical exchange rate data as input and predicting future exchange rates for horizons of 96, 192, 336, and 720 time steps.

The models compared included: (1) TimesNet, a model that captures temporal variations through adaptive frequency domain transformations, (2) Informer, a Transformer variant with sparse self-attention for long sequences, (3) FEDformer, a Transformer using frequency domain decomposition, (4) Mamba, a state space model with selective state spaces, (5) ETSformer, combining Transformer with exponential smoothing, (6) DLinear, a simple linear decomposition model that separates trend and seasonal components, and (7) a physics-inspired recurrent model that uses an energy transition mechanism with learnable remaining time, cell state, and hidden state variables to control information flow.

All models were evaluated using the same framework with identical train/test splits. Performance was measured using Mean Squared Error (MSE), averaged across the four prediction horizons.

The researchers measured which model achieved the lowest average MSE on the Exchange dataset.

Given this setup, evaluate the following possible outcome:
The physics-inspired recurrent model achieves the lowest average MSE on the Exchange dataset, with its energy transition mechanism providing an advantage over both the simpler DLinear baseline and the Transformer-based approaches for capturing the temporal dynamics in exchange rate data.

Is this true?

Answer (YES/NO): NO